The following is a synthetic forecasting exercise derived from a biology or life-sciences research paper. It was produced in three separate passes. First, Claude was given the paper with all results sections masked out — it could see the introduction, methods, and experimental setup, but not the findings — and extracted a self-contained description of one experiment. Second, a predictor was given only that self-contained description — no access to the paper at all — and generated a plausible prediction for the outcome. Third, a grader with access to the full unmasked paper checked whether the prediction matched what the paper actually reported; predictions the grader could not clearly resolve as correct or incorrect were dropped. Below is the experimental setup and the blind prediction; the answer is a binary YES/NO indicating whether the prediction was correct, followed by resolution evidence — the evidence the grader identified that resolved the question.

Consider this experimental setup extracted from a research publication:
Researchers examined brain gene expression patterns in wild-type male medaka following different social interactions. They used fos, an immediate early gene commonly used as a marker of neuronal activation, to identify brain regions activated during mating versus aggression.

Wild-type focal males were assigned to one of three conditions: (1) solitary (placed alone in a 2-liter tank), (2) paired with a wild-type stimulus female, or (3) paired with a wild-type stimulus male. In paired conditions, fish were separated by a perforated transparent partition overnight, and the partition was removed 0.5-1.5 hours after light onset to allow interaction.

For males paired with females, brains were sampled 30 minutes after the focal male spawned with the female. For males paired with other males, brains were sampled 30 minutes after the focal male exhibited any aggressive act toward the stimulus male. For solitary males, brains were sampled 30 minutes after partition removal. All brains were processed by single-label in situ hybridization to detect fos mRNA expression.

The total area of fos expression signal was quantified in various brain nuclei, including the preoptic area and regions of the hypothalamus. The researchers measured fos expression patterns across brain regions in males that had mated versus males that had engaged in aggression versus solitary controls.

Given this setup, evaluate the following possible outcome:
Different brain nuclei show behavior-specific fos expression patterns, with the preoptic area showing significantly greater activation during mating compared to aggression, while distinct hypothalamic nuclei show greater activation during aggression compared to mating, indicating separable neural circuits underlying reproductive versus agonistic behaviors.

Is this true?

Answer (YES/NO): NO